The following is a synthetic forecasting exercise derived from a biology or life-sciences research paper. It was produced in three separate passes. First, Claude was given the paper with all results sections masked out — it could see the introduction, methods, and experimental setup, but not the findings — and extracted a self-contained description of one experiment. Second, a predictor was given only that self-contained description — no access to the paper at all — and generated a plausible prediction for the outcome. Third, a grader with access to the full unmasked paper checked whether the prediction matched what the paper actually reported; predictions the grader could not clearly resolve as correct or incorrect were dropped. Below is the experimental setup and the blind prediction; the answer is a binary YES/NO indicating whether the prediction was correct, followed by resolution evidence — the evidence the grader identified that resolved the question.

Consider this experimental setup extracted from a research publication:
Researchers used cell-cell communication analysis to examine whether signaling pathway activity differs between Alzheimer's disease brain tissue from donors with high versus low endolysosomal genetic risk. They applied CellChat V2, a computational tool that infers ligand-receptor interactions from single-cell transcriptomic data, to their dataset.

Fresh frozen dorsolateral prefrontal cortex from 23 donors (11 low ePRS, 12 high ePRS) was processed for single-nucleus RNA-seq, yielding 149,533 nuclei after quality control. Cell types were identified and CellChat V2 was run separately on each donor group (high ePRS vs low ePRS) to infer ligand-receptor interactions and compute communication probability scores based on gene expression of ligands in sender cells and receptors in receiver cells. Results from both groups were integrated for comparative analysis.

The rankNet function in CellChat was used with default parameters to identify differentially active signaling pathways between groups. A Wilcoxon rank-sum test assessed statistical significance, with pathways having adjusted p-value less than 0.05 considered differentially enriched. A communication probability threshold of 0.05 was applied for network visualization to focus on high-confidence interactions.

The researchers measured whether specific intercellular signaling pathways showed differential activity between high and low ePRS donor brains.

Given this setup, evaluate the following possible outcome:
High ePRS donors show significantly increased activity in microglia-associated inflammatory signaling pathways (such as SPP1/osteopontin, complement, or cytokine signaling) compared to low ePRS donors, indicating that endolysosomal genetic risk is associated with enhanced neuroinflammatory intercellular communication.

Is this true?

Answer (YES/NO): NO